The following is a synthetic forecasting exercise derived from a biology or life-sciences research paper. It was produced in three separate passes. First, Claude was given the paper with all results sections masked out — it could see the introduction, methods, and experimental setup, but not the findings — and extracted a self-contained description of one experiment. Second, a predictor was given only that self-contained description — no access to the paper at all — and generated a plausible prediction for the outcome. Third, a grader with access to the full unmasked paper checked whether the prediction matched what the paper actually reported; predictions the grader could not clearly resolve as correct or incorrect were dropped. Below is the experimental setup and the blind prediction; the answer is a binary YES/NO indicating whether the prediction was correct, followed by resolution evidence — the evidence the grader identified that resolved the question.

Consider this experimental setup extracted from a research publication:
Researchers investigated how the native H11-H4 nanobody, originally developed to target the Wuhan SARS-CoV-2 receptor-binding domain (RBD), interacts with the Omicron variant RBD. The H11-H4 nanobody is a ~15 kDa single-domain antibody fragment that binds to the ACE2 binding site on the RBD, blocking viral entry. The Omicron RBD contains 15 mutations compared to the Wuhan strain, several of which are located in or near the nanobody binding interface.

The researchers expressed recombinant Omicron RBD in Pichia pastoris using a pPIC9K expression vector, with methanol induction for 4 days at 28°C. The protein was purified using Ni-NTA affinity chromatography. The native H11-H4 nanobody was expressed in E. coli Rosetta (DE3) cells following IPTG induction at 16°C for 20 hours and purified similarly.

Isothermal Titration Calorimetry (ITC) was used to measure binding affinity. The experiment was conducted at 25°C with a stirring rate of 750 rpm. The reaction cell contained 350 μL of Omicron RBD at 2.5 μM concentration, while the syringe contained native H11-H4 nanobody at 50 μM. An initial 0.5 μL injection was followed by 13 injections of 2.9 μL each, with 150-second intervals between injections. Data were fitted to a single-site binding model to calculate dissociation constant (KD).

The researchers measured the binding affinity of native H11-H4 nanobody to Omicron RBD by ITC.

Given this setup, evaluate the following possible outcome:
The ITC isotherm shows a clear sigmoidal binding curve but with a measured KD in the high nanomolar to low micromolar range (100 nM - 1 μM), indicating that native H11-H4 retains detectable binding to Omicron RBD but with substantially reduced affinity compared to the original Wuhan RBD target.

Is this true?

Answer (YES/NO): NO